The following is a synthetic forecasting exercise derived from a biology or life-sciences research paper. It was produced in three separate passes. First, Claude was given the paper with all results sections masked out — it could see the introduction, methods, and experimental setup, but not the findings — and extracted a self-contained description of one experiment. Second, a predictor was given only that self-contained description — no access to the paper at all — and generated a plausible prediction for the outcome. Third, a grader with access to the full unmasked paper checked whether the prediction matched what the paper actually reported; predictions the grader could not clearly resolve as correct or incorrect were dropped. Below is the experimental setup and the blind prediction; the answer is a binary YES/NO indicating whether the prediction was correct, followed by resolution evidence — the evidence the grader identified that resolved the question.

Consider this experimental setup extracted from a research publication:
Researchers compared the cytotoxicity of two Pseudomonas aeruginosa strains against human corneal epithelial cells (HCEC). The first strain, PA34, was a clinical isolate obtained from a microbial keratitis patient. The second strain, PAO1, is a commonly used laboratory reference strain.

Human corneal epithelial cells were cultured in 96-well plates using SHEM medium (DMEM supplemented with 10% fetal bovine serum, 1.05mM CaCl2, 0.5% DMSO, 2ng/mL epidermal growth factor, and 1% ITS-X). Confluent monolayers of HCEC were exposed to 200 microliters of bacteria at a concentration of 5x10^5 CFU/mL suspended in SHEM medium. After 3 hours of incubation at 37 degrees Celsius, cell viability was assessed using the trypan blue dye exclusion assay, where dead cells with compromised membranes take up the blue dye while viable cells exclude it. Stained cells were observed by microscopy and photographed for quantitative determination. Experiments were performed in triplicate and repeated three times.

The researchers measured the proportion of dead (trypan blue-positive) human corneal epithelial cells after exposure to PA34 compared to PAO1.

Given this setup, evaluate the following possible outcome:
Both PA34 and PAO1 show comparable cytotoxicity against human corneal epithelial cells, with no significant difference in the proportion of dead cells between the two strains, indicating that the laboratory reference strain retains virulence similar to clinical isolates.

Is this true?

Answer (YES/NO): NO